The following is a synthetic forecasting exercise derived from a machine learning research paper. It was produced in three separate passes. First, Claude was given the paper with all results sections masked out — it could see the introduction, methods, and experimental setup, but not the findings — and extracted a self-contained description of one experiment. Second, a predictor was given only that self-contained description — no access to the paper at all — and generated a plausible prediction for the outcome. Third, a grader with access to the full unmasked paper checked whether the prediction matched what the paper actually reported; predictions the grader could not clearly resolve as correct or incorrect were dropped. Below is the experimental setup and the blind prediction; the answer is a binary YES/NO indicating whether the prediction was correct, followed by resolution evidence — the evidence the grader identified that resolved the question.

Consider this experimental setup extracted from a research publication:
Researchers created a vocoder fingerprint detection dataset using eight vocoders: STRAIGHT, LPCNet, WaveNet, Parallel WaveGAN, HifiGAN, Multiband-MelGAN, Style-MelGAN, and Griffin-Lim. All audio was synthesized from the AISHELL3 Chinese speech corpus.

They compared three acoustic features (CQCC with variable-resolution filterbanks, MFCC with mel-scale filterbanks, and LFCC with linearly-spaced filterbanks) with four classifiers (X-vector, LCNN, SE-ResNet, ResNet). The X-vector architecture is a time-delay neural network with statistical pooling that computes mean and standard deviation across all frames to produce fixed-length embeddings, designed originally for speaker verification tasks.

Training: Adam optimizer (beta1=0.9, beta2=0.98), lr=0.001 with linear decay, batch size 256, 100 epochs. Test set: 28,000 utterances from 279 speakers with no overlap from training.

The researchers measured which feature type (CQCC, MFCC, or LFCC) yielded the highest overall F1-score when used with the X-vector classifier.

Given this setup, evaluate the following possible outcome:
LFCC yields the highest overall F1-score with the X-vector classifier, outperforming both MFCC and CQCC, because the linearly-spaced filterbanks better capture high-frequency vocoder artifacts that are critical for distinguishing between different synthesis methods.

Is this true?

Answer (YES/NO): YES